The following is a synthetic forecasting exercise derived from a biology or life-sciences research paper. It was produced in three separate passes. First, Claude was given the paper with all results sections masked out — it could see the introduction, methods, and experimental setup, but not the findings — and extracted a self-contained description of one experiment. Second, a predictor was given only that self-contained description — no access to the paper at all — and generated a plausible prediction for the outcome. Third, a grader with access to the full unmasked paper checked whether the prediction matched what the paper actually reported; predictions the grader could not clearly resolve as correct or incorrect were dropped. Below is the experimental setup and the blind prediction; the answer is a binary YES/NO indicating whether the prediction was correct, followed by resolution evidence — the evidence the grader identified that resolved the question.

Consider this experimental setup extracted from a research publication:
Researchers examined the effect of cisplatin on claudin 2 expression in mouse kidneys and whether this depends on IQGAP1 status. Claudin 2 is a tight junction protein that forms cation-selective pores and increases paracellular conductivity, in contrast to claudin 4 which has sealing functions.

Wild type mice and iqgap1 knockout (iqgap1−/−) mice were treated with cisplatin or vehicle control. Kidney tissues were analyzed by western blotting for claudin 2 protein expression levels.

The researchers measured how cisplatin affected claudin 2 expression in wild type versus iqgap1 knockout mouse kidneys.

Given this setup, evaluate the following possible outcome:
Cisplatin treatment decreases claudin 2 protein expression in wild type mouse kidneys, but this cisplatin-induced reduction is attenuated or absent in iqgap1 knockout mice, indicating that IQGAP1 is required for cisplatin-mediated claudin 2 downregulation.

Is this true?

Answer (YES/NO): NO